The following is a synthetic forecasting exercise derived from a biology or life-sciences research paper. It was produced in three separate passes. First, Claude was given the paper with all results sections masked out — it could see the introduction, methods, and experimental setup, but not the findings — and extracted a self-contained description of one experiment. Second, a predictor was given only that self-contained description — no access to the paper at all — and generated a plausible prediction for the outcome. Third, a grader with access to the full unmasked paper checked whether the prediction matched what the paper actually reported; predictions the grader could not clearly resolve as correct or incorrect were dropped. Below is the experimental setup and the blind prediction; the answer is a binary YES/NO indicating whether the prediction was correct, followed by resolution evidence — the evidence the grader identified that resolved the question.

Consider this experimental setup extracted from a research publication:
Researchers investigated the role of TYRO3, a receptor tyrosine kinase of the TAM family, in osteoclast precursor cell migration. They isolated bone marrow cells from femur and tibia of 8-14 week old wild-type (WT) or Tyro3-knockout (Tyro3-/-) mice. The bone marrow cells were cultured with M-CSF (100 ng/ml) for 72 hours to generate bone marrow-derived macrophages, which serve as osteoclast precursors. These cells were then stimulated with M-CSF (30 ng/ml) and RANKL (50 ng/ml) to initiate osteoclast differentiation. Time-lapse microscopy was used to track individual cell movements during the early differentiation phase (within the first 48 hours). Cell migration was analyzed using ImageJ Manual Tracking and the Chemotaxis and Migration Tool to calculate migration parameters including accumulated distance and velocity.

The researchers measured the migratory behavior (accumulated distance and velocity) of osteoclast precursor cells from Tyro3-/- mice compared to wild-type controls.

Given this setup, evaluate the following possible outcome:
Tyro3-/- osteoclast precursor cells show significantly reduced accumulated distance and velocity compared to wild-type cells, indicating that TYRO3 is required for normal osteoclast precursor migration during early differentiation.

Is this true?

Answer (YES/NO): NO